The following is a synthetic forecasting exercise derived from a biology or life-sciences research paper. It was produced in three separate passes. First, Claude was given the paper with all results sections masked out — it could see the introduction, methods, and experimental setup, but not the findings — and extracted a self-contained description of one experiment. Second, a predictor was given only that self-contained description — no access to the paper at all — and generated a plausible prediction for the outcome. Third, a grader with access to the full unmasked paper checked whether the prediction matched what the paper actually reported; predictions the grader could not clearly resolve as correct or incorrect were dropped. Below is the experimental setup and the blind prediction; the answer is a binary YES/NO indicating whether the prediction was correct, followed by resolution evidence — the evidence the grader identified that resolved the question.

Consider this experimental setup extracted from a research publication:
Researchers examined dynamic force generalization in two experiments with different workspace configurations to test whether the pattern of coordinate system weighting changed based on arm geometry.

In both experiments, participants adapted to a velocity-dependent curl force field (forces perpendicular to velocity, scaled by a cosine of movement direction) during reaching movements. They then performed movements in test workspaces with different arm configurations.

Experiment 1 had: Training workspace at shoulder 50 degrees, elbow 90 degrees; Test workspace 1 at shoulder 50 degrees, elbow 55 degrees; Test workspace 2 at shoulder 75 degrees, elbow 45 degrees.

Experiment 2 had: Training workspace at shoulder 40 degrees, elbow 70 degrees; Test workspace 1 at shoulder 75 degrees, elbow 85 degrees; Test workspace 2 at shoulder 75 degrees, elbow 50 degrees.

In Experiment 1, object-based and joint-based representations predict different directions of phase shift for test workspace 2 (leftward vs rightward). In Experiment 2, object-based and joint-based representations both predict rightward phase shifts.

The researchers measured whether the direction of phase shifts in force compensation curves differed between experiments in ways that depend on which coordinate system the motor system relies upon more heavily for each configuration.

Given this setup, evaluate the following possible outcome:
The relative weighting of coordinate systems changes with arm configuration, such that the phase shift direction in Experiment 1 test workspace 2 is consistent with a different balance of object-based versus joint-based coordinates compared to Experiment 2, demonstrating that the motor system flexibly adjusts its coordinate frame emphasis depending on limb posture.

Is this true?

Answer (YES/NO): YES